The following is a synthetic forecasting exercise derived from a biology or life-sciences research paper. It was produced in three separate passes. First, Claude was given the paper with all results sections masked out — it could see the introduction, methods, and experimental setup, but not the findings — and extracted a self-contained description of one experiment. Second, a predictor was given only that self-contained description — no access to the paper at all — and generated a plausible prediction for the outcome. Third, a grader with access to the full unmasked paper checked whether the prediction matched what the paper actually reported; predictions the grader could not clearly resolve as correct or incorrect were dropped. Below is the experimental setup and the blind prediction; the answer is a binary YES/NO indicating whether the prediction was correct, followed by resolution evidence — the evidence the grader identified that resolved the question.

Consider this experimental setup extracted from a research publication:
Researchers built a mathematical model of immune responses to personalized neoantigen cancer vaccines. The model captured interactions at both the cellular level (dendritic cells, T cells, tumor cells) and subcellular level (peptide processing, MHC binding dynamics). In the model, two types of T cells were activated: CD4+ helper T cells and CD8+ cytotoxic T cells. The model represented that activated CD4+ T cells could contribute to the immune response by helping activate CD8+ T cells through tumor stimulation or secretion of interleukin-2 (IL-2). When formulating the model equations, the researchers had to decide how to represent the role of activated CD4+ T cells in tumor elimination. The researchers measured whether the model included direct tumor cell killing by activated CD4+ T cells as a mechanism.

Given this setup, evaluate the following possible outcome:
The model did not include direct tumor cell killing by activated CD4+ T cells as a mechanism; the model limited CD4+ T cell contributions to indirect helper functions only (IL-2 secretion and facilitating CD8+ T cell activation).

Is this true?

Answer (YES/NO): YES